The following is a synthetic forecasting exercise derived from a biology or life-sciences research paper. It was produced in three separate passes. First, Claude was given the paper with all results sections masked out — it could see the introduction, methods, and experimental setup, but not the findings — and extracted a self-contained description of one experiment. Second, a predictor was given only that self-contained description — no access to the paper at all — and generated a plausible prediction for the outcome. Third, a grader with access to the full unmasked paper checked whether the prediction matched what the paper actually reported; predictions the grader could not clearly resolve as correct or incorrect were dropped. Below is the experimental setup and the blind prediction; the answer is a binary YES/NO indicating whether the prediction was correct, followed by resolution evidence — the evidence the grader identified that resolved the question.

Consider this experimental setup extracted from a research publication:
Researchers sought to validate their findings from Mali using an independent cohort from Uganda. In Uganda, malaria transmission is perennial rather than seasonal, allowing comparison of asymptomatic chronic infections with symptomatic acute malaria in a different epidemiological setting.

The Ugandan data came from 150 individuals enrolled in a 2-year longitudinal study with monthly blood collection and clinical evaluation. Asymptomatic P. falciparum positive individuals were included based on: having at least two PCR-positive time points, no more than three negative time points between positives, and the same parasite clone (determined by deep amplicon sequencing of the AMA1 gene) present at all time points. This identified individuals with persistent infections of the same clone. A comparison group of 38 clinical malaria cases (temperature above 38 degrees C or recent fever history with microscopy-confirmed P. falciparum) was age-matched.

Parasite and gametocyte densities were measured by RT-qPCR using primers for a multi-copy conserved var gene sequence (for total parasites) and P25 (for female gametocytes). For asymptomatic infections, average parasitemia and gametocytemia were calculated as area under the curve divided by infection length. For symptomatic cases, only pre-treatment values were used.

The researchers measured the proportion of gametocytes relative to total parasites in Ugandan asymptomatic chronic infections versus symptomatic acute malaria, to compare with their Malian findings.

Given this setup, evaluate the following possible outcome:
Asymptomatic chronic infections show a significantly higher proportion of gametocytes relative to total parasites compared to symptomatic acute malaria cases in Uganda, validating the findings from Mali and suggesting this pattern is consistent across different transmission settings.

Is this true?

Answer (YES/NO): YES